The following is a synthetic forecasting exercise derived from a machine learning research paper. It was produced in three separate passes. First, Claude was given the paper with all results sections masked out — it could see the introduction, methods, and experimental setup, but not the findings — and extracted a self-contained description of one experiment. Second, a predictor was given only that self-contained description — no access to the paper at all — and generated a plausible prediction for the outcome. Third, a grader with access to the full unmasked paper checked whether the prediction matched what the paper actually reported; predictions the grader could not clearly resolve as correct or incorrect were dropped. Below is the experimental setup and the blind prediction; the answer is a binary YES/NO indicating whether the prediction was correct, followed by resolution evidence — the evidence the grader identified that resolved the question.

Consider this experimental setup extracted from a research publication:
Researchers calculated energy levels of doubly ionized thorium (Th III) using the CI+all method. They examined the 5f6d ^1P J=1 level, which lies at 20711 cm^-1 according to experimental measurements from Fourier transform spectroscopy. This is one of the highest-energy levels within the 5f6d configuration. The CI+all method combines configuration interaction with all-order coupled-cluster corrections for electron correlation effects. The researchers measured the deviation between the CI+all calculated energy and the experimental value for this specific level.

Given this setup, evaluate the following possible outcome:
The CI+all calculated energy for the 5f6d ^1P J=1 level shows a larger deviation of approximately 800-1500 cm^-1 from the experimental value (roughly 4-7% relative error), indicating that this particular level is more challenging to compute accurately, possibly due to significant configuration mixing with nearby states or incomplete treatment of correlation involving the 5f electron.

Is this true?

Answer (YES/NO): NO